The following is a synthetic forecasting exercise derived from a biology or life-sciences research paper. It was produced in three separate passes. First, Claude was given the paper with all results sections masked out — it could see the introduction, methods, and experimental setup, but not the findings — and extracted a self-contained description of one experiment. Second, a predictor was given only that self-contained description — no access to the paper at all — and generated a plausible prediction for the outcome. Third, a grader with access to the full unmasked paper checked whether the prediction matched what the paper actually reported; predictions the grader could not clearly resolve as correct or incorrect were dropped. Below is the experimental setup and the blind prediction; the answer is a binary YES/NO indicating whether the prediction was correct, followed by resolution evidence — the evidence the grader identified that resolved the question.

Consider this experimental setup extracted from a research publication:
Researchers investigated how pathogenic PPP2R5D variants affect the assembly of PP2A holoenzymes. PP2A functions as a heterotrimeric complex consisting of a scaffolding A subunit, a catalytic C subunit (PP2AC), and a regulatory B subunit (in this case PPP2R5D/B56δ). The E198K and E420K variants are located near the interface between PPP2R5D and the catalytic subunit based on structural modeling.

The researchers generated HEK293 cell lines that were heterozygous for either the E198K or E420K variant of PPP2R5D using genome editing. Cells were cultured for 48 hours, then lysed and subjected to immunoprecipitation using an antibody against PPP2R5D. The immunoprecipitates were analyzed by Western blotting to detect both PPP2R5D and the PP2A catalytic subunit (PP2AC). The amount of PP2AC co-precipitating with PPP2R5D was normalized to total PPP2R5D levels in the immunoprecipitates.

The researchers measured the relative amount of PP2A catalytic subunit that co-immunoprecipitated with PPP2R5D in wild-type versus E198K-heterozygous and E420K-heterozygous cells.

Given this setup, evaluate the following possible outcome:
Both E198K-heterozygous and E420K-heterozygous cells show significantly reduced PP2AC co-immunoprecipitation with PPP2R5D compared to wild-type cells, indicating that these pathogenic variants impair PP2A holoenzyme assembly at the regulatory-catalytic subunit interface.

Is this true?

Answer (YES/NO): YES